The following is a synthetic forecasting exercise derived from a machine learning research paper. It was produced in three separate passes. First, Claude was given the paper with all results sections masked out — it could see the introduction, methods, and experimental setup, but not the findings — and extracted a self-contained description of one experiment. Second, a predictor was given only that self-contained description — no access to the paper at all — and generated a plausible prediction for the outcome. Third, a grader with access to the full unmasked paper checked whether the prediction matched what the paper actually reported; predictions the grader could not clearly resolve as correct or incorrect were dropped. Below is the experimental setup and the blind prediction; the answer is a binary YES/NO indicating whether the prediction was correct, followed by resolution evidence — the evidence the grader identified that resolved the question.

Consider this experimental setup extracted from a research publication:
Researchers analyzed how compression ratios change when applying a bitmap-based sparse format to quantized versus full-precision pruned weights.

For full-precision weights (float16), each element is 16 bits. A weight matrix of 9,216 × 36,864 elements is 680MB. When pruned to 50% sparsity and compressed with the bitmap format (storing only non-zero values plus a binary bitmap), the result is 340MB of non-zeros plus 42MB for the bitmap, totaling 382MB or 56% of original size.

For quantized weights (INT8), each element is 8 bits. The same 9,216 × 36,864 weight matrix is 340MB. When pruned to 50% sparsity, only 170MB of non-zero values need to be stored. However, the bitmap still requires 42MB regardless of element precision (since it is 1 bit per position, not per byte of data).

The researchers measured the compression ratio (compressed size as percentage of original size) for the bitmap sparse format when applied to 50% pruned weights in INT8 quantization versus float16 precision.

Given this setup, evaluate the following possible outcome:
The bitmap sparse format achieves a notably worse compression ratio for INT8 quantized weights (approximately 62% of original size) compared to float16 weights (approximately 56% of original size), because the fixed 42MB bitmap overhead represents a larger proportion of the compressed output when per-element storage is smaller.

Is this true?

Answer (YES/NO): YES